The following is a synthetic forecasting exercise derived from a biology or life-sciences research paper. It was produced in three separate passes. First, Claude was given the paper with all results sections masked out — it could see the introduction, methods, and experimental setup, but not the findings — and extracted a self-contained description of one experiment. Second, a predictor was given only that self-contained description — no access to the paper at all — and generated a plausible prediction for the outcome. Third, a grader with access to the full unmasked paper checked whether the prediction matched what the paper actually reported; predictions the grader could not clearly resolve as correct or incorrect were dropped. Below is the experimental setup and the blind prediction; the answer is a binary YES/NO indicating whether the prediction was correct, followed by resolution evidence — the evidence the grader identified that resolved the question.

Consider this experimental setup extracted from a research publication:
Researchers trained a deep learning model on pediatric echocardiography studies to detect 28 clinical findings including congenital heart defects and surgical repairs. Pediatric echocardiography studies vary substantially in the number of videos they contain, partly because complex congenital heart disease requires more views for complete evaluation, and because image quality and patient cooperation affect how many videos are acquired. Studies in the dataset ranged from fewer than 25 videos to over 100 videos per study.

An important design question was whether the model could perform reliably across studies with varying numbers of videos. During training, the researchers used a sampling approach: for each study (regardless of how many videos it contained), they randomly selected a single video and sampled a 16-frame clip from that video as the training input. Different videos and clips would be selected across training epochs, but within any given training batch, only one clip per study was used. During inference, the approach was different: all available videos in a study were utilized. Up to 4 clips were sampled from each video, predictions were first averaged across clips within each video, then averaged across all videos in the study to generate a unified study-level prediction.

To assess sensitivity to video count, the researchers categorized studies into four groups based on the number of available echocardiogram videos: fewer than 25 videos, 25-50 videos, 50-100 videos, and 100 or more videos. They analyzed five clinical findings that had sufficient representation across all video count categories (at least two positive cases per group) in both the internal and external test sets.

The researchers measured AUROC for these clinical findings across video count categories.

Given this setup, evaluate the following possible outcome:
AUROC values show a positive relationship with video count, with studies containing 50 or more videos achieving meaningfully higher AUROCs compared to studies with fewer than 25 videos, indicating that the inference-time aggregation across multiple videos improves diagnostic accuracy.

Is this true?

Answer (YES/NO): NO